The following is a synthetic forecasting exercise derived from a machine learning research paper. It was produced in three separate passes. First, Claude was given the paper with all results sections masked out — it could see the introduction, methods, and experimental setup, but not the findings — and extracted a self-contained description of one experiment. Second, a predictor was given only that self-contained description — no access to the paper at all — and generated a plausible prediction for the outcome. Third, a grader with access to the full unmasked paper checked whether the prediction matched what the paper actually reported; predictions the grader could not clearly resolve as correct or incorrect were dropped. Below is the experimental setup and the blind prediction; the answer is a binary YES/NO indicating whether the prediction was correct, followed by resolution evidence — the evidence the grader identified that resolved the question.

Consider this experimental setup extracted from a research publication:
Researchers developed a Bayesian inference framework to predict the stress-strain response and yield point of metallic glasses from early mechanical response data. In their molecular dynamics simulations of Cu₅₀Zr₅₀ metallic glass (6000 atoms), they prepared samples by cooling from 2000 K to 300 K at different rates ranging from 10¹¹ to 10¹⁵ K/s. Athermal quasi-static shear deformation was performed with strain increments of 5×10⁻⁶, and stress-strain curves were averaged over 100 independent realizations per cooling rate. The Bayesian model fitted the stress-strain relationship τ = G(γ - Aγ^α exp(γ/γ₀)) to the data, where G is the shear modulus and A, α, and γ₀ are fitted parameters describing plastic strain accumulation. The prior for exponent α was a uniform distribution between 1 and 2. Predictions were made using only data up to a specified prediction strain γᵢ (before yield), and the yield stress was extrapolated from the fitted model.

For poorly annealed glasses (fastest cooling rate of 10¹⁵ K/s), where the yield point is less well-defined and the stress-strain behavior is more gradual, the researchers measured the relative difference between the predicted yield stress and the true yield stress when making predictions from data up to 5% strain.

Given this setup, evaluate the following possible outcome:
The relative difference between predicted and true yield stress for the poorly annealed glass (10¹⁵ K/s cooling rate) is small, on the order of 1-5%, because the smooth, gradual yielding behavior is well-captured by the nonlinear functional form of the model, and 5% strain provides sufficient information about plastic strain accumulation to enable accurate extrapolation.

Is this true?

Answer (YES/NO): NO